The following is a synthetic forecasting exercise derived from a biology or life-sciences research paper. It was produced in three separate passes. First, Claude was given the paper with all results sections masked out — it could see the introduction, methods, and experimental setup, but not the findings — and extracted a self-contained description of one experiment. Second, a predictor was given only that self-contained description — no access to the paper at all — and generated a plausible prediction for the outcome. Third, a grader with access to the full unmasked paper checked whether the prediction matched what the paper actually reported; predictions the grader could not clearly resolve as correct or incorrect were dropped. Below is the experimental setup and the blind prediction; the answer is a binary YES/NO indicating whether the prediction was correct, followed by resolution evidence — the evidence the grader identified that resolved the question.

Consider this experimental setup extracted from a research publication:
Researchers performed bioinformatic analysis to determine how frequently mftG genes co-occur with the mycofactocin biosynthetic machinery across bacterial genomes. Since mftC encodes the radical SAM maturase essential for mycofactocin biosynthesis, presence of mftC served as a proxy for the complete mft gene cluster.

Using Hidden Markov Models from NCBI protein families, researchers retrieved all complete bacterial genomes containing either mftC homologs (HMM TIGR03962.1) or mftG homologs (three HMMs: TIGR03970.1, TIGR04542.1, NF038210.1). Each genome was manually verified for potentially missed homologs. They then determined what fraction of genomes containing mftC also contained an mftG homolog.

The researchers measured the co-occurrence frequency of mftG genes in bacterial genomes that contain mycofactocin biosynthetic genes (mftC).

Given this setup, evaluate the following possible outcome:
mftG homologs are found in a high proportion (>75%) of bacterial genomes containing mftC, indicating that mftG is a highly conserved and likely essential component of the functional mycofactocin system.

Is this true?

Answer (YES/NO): NO